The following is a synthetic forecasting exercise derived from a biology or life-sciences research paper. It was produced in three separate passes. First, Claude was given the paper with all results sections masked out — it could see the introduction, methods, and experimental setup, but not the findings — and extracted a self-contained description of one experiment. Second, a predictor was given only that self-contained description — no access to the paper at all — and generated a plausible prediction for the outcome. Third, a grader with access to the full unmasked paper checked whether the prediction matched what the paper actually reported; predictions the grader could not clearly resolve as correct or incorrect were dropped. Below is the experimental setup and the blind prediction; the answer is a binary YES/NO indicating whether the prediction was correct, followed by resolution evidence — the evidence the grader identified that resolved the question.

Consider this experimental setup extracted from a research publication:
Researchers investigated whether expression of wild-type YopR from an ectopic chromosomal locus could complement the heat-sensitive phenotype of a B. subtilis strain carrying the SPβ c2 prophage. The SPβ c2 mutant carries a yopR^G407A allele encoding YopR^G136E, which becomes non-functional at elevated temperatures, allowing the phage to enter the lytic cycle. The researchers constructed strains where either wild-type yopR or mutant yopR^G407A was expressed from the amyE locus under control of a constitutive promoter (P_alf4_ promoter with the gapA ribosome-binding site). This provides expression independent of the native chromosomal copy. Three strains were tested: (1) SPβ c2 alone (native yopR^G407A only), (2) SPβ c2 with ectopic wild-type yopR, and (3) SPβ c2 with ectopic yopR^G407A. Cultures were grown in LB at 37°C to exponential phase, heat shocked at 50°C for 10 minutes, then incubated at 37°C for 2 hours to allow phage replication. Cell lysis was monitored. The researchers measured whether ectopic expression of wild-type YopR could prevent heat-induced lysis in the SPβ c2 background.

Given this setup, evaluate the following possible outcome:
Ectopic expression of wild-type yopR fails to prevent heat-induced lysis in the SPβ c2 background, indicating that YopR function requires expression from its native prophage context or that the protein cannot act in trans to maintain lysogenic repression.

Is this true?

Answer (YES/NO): NO